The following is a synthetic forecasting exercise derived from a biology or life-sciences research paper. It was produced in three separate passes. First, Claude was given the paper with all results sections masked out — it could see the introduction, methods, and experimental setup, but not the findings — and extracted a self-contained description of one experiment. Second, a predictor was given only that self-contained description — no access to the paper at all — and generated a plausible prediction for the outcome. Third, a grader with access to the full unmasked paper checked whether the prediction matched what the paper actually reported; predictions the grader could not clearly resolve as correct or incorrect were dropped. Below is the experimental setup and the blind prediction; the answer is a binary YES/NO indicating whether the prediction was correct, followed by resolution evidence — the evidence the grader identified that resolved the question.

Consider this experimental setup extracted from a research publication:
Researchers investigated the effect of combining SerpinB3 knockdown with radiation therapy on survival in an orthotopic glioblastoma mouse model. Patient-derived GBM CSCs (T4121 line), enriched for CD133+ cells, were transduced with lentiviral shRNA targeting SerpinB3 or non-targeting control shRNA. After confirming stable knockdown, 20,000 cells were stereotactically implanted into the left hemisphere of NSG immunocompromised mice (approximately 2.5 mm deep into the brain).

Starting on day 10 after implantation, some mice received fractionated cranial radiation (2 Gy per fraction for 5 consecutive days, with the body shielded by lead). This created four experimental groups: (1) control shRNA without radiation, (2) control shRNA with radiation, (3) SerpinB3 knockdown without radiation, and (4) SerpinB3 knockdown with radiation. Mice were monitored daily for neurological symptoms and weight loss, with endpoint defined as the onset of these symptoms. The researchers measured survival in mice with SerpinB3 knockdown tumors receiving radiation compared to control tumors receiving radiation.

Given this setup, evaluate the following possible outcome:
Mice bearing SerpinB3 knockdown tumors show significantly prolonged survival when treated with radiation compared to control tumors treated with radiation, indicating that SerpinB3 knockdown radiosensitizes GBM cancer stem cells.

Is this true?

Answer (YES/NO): YES